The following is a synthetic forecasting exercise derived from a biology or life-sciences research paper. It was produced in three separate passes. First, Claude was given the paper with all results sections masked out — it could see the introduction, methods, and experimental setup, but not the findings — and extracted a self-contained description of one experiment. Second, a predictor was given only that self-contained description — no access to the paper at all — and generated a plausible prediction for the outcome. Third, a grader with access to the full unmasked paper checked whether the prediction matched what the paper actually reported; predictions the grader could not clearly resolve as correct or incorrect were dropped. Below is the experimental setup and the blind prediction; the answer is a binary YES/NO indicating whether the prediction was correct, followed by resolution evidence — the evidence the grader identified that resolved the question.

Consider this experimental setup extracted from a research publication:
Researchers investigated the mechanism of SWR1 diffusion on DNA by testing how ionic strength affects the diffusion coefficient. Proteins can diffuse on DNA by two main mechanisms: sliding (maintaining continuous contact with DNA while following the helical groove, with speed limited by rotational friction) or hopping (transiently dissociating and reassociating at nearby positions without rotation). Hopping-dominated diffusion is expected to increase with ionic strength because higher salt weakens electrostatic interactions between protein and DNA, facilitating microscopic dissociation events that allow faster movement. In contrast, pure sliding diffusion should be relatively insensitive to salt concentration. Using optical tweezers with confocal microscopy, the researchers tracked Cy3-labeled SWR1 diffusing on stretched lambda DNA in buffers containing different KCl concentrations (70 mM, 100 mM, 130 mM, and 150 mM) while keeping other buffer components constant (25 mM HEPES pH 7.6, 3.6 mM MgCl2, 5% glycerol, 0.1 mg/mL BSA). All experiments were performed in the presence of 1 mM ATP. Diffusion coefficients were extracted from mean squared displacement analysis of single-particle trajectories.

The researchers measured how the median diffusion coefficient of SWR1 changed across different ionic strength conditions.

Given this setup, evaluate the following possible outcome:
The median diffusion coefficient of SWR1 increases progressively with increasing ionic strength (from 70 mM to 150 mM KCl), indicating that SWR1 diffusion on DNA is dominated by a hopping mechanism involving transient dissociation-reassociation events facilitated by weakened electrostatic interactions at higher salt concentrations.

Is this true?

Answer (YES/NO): NO